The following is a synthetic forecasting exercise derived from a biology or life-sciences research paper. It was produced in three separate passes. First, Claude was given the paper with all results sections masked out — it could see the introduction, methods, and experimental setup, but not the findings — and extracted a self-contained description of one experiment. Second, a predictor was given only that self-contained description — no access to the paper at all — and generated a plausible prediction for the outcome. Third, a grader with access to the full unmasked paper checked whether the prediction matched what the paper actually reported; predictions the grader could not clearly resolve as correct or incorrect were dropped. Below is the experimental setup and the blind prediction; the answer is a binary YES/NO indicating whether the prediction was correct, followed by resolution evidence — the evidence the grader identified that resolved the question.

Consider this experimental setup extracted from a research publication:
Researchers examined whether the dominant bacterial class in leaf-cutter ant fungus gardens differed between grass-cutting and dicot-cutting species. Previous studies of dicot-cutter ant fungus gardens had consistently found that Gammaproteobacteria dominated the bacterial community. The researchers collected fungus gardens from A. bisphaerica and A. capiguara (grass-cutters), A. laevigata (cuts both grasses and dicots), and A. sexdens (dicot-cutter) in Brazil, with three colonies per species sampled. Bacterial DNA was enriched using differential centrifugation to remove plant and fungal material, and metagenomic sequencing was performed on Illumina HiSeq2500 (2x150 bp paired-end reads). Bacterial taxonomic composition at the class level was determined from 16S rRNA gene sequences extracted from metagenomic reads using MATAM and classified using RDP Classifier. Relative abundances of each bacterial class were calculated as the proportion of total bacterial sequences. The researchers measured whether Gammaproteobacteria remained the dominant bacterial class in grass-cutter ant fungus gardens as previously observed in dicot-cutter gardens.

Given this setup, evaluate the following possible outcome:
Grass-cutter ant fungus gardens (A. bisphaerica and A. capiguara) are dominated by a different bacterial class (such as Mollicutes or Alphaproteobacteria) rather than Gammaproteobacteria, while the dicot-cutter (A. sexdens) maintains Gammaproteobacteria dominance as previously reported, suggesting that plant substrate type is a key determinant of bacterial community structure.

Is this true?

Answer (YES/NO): NO